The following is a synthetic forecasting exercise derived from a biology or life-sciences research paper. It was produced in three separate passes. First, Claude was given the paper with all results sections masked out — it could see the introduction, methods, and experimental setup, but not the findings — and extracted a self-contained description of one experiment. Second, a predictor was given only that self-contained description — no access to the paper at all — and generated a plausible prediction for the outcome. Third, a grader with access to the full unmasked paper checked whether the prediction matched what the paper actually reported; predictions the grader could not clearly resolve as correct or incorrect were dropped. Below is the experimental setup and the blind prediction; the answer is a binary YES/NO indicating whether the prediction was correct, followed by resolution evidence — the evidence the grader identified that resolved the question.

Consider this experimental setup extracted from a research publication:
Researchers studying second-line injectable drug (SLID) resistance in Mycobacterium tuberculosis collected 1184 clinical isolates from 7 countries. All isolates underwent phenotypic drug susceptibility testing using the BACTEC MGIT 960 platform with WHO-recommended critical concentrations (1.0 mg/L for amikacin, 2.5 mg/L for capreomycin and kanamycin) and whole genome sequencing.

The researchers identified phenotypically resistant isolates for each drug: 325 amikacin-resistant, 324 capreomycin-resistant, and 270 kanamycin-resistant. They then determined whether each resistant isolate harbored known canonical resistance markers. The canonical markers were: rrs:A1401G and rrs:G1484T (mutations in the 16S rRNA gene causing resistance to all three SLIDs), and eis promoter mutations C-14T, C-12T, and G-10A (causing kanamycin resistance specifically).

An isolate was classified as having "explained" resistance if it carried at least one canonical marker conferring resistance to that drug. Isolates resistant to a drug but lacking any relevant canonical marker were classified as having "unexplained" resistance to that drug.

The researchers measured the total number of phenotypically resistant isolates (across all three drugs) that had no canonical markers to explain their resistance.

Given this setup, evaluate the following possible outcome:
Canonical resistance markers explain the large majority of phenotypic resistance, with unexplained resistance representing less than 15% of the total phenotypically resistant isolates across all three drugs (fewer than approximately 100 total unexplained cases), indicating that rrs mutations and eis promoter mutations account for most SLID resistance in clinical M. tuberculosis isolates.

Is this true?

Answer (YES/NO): NO